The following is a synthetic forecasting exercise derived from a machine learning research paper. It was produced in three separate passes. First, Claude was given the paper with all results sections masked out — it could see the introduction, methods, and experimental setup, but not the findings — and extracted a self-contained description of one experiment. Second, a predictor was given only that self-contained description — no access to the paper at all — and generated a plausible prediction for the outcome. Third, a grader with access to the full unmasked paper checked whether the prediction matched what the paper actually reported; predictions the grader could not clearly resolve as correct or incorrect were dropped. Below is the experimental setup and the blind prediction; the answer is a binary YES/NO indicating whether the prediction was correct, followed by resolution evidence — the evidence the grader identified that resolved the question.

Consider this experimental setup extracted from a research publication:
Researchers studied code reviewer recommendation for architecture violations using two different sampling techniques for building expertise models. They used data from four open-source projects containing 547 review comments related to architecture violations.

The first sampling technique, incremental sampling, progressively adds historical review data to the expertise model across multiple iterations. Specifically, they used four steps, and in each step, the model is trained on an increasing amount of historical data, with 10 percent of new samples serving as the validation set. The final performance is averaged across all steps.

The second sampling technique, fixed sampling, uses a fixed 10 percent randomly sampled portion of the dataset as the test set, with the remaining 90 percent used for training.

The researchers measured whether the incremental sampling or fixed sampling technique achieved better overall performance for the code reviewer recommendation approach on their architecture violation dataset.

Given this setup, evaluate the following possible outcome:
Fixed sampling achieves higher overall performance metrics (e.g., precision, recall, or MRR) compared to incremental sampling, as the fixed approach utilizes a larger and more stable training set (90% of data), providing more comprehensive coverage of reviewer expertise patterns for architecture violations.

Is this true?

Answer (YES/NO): YES